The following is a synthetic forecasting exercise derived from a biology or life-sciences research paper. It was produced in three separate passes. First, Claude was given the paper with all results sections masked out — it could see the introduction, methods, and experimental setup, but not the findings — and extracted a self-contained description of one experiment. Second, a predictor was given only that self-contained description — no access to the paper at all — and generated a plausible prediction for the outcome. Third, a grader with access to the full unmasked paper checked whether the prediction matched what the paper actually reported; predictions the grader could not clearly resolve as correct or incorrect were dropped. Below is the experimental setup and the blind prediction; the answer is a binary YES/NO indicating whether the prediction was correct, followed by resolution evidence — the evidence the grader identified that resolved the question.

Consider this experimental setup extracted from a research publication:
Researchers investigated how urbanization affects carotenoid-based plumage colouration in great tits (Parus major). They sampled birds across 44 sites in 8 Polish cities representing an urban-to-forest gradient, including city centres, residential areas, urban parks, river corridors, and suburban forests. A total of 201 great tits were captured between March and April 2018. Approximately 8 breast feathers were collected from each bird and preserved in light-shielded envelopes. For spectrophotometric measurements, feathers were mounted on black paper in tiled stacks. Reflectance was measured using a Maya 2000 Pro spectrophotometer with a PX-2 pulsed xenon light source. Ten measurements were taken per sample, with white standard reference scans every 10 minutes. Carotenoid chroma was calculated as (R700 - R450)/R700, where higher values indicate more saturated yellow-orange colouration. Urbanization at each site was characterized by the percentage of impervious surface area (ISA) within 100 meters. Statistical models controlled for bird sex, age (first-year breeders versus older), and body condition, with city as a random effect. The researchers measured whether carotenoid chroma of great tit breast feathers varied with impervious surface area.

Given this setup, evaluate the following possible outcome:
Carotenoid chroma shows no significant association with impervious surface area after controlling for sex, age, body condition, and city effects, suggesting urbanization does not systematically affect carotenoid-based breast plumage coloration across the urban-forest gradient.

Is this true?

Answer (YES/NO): NO